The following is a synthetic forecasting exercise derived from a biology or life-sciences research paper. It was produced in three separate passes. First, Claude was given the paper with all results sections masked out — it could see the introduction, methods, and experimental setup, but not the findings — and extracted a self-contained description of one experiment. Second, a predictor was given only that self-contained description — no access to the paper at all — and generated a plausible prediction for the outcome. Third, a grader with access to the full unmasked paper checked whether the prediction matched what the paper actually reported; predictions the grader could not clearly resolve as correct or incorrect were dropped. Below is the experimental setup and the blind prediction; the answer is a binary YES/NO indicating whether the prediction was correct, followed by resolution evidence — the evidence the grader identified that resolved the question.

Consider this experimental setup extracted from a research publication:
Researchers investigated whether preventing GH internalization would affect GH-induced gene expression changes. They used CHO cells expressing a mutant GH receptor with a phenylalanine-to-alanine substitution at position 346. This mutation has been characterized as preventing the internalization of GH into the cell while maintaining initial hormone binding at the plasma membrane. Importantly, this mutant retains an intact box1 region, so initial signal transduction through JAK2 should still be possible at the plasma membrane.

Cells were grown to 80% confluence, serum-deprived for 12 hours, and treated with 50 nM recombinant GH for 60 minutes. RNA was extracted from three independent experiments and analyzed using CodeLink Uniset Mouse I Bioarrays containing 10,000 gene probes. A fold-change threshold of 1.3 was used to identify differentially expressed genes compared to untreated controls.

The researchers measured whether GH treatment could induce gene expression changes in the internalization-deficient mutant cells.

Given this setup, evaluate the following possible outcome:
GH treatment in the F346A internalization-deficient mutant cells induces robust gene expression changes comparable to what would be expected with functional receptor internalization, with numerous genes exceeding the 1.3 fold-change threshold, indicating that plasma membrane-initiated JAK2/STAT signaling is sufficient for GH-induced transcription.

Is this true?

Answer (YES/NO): NO